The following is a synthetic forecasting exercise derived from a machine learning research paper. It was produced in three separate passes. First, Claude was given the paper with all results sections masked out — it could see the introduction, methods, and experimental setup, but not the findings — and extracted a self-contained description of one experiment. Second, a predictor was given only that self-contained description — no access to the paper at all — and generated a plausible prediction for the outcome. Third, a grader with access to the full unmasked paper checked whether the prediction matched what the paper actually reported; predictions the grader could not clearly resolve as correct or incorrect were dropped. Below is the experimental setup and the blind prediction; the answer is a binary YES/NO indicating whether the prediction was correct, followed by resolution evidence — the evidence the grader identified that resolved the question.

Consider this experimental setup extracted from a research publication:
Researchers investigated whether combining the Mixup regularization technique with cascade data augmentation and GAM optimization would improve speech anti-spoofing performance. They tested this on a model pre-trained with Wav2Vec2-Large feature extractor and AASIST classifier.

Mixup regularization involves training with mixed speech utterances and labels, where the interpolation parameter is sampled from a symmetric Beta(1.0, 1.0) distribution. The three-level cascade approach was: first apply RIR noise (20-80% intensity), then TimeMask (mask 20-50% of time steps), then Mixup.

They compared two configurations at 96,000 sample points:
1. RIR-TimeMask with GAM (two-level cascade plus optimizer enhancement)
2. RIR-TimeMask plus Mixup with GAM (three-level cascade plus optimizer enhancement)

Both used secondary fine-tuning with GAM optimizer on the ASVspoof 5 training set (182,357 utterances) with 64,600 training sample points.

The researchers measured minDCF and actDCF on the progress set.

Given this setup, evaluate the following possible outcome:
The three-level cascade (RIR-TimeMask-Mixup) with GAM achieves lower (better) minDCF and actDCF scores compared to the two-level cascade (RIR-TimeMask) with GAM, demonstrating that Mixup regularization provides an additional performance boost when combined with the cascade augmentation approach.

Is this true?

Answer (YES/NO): NO